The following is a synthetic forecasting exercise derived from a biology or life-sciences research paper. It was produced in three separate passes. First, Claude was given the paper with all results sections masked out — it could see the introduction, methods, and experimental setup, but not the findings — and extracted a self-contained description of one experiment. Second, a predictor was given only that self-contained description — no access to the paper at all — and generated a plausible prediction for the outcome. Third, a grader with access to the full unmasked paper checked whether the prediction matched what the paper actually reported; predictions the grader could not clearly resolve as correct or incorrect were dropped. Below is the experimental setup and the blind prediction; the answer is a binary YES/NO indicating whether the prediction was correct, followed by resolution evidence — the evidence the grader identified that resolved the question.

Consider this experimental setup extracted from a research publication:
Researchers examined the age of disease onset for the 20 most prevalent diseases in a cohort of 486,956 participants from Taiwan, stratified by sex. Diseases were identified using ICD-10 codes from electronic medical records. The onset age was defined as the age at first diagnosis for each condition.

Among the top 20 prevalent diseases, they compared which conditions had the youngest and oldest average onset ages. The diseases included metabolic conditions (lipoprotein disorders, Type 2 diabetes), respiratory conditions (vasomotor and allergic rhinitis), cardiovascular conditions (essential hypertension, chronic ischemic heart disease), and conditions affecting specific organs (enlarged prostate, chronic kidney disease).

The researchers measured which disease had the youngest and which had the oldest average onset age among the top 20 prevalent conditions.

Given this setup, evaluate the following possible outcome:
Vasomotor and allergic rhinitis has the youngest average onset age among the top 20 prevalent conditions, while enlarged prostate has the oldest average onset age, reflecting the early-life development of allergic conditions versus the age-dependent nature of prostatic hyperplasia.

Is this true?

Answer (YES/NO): YES